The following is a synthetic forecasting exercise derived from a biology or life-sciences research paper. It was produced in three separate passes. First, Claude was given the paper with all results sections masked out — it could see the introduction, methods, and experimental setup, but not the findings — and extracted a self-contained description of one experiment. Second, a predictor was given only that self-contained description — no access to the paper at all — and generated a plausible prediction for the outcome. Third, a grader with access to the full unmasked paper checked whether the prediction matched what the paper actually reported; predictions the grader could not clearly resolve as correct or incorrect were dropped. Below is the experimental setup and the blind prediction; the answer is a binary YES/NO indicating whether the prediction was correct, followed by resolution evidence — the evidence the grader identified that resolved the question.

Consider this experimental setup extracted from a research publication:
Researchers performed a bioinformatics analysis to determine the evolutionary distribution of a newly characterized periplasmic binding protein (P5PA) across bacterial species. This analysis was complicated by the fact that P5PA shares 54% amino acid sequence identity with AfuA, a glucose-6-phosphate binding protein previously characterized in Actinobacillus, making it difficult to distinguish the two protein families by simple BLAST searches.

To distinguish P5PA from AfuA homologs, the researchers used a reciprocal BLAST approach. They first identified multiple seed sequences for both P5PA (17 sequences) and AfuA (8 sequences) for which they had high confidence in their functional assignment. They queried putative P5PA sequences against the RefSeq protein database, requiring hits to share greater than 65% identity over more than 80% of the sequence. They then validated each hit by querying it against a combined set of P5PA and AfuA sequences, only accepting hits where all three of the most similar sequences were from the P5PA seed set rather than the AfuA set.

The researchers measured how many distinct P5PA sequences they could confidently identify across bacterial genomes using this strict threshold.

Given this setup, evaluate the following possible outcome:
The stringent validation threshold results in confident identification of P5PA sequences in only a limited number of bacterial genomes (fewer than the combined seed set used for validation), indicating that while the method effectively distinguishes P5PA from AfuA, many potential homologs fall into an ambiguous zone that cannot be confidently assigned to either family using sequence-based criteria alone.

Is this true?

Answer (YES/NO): NO